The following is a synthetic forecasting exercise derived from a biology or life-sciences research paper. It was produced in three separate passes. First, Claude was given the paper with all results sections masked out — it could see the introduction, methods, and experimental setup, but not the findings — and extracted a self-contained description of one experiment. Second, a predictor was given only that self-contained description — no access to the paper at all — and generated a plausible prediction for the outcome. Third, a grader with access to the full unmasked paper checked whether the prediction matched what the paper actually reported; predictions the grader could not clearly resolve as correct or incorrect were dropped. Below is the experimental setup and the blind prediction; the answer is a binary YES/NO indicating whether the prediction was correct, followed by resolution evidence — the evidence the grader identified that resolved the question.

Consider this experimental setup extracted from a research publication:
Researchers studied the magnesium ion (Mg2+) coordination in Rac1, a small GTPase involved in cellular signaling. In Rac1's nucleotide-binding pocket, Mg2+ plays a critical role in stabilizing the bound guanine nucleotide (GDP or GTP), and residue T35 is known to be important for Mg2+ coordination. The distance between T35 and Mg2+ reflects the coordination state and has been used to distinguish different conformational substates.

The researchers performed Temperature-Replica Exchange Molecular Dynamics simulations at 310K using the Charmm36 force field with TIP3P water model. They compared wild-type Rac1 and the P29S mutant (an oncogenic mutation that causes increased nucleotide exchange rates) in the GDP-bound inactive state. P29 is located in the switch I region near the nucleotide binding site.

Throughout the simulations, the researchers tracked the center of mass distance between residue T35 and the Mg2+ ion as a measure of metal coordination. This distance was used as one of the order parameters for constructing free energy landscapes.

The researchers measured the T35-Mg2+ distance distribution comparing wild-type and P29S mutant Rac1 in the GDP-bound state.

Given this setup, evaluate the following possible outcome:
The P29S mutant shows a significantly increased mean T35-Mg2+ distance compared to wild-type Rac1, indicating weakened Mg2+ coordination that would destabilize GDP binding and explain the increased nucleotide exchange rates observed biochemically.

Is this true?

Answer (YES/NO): YES